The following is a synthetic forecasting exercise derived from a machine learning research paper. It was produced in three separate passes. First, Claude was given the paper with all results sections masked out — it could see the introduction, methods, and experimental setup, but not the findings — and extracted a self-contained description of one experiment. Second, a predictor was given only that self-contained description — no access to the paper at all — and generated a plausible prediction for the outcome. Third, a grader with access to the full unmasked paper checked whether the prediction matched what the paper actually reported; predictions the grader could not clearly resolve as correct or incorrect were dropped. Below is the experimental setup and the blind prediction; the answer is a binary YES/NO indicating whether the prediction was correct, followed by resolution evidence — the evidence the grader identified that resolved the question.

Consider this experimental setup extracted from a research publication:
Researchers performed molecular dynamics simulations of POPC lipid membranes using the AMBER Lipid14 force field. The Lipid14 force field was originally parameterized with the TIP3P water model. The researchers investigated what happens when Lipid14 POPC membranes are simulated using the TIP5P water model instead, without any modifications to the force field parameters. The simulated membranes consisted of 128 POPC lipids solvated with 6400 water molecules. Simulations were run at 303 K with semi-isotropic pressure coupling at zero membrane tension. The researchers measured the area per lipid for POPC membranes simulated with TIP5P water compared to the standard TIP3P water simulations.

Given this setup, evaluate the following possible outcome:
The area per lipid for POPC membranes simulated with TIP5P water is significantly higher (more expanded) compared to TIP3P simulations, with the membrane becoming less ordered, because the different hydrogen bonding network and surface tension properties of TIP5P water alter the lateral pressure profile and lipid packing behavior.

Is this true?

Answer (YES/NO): NO